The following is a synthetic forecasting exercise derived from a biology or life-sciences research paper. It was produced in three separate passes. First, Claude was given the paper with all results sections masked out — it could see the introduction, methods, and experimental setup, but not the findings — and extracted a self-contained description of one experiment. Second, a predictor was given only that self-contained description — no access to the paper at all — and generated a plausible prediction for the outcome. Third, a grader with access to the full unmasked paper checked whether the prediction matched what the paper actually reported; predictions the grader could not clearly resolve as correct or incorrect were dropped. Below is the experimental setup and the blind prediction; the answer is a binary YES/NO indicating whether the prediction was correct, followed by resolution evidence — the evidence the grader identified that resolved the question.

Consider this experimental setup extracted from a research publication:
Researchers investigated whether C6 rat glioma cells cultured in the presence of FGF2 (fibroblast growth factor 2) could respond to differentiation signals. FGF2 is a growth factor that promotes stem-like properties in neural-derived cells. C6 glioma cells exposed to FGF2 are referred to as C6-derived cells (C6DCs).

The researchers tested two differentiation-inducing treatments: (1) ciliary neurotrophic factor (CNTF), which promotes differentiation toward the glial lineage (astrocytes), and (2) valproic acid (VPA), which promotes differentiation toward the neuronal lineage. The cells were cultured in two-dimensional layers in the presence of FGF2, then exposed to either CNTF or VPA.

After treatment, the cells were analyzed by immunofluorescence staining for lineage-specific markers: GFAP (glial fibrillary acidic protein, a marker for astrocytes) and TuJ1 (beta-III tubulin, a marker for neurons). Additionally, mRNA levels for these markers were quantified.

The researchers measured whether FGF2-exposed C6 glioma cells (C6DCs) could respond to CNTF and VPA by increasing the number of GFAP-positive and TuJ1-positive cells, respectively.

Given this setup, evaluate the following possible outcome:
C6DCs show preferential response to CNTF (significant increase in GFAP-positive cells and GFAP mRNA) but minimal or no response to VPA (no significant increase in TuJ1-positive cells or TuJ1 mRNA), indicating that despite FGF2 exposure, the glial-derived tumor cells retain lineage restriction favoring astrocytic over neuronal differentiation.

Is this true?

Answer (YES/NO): NO